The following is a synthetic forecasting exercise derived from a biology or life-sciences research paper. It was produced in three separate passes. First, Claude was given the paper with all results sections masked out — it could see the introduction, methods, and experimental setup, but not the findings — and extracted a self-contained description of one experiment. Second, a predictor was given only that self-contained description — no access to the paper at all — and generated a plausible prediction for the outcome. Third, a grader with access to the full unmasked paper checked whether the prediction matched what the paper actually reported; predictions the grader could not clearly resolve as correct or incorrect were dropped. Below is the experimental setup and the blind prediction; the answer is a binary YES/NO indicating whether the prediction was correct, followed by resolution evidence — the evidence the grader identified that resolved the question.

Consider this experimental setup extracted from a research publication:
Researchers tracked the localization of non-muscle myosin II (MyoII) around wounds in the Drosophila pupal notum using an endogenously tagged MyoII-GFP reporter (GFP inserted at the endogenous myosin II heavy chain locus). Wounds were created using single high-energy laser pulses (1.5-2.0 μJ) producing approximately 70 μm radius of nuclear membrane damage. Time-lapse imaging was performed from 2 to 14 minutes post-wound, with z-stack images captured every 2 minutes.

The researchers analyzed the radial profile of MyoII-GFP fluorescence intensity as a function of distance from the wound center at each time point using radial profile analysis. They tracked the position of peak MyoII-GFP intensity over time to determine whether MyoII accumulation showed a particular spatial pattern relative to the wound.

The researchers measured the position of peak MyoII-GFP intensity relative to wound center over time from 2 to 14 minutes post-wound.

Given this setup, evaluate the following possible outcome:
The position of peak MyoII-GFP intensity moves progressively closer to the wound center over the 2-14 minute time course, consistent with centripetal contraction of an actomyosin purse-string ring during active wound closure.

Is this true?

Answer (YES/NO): NO